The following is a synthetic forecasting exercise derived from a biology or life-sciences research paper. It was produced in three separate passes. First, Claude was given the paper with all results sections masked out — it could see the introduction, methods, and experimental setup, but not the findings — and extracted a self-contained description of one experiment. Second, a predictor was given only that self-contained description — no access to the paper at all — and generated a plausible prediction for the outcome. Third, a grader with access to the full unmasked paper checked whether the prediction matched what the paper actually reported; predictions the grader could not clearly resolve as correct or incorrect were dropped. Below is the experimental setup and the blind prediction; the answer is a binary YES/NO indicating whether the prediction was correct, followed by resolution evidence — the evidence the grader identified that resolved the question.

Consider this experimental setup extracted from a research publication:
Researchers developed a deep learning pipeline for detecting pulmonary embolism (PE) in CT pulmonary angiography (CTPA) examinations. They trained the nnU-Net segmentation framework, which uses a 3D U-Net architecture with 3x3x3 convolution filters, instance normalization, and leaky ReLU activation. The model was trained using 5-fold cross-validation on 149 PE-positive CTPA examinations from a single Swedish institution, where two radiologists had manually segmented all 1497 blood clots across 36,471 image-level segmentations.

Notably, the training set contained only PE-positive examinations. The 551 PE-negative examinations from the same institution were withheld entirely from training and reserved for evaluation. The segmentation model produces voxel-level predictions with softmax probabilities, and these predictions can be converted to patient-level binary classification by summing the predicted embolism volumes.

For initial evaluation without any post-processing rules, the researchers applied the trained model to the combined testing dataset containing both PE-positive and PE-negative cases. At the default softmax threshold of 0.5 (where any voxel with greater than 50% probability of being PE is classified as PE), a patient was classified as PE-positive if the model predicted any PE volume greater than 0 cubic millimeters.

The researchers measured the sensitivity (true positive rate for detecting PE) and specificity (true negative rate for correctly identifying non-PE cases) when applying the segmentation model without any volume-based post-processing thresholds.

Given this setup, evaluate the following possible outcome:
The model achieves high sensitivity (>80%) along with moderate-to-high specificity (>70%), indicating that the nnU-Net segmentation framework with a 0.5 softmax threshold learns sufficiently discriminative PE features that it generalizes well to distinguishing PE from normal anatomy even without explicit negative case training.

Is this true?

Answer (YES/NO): YES